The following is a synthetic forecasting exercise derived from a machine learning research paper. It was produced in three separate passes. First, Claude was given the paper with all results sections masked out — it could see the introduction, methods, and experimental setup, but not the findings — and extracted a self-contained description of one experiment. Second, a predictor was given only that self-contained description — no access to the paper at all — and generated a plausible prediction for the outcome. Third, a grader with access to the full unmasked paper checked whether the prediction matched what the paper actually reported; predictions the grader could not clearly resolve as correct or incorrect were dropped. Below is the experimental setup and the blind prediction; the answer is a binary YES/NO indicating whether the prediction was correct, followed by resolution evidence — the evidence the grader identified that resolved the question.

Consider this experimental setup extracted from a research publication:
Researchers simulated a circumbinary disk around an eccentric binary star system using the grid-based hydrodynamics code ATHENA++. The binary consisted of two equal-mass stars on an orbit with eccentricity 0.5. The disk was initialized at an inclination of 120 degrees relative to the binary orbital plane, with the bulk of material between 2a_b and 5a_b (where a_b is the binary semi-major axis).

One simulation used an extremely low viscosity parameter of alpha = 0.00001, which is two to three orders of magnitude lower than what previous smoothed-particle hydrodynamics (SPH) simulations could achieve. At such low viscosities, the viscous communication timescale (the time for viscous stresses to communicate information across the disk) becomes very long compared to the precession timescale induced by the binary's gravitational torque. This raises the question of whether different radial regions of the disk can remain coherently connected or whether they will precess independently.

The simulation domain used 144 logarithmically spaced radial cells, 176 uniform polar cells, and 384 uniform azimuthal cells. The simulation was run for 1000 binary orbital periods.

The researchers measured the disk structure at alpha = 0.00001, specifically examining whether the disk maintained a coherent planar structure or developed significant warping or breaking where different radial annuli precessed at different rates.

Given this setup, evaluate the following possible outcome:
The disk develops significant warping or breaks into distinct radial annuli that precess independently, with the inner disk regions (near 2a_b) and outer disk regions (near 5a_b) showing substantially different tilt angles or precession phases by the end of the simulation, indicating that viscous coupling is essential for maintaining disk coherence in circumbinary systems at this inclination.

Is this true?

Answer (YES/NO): NO